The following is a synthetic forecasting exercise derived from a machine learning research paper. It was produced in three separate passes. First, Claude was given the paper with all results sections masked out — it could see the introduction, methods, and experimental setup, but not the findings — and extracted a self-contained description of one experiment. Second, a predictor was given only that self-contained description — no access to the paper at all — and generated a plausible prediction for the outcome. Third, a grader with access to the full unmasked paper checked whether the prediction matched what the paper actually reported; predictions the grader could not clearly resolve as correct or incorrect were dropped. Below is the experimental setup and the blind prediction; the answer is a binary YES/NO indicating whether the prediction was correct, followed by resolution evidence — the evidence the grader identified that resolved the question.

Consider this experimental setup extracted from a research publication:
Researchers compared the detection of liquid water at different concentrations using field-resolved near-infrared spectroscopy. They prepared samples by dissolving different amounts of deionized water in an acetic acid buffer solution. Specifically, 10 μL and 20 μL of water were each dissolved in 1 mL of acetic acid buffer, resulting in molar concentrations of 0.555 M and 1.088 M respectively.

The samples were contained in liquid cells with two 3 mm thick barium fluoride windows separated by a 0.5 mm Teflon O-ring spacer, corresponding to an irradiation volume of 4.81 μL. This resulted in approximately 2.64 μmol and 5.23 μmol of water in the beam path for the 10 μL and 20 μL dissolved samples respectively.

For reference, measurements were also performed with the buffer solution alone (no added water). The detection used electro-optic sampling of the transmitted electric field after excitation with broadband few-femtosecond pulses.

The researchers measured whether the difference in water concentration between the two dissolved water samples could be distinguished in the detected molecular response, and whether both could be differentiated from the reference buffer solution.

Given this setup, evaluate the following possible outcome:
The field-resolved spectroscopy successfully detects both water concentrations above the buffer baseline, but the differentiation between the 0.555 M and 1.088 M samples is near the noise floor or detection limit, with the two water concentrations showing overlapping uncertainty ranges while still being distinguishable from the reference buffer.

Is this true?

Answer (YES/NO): NO